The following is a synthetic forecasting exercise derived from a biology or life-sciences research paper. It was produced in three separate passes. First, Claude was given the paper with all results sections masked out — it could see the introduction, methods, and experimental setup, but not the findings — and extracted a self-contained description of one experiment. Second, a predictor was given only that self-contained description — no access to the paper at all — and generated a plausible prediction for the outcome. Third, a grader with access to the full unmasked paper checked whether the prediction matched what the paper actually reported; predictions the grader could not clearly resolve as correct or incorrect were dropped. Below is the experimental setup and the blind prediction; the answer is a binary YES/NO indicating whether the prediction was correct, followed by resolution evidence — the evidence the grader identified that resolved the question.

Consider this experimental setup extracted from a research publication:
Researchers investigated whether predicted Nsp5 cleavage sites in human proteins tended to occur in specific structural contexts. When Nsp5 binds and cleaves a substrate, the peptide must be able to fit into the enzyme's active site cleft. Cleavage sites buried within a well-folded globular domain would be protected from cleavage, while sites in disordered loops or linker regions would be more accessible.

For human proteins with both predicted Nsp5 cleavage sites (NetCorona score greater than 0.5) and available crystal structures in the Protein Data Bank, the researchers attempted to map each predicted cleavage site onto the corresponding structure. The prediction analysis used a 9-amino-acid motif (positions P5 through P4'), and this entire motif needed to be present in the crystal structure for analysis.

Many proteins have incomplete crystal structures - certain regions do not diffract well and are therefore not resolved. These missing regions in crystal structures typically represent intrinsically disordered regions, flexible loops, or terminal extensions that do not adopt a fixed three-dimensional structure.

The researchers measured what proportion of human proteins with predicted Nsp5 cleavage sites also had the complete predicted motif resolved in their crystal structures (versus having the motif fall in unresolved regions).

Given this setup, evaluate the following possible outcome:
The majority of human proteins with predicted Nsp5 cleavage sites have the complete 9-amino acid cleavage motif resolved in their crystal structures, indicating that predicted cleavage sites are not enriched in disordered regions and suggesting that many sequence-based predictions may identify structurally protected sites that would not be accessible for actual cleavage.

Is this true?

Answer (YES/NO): NO